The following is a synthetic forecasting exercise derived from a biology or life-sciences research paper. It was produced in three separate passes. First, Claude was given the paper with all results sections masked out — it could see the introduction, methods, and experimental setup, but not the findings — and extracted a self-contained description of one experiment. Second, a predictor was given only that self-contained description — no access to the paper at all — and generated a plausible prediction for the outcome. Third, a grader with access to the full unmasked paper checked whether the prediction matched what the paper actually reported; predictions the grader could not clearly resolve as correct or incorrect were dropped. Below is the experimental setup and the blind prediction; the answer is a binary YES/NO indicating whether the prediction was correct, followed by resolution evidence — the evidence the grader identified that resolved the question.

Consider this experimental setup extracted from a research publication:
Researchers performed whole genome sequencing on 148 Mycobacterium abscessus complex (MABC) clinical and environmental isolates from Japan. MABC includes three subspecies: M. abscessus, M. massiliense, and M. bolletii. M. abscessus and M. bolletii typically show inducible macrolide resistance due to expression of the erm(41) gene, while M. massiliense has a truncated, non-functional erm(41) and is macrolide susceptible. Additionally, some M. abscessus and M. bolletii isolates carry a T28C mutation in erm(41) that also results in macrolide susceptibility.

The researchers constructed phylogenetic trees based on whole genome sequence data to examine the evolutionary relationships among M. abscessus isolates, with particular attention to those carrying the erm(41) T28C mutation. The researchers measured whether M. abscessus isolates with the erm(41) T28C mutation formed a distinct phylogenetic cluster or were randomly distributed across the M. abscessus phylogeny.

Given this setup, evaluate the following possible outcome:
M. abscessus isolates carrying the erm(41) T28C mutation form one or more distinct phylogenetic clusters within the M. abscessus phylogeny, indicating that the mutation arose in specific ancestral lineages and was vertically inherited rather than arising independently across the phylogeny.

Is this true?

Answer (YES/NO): YES